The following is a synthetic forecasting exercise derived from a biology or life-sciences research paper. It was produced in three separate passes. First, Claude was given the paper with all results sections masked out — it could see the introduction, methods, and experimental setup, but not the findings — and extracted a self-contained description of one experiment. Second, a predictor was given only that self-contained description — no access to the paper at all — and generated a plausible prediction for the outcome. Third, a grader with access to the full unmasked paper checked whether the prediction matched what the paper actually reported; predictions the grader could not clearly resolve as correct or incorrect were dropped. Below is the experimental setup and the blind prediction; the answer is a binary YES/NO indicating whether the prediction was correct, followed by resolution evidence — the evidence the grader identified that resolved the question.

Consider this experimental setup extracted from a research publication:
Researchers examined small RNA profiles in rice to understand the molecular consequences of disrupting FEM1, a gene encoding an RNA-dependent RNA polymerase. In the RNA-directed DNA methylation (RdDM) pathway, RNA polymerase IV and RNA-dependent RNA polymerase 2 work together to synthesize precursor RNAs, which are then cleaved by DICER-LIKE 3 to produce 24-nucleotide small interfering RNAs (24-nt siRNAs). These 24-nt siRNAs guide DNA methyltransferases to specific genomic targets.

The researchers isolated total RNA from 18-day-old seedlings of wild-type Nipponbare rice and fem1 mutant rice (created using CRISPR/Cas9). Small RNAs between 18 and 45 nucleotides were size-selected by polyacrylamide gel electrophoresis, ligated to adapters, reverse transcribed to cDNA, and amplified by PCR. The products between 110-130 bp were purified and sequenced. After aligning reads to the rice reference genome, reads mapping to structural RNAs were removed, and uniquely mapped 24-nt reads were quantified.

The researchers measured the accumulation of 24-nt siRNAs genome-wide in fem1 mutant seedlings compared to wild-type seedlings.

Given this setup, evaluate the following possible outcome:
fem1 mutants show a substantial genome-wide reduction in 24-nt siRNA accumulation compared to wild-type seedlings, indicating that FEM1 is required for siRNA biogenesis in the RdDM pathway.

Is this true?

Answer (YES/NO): YES